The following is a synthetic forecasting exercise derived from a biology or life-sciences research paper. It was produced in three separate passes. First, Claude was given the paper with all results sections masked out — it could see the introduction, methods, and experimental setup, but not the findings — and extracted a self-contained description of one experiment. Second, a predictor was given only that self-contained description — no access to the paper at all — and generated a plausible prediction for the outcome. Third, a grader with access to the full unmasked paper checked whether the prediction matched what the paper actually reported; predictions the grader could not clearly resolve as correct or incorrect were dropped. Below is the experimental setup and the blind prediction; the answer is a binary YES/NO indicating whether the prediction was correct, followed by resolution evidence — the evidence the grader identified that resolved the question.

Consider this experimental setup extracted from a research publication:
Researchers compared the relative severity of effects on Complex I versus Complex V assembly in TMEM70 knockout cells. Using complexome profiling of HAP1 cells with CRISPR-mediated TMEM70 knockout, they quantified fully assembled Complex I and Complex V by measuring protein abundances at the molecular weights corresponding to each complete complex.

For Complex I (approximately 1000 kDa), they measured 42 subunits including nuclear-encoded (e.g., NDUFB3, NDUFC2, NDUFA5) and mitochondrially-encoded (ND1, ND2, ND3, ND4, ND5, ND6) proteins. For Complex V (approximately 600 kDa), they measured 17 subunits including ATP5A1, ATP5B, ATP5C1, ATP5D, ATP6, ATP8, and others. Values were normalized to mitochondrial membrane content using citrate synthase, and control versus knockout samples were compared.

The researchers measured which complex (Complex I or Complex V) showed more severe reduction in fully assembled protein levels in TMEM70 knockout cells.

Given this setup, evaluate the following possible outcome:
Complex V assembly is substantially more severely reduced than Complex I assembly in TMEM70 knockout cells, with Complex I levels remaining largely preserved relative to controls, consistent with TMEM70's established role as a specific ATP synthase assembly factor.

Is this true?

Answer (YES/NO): NO